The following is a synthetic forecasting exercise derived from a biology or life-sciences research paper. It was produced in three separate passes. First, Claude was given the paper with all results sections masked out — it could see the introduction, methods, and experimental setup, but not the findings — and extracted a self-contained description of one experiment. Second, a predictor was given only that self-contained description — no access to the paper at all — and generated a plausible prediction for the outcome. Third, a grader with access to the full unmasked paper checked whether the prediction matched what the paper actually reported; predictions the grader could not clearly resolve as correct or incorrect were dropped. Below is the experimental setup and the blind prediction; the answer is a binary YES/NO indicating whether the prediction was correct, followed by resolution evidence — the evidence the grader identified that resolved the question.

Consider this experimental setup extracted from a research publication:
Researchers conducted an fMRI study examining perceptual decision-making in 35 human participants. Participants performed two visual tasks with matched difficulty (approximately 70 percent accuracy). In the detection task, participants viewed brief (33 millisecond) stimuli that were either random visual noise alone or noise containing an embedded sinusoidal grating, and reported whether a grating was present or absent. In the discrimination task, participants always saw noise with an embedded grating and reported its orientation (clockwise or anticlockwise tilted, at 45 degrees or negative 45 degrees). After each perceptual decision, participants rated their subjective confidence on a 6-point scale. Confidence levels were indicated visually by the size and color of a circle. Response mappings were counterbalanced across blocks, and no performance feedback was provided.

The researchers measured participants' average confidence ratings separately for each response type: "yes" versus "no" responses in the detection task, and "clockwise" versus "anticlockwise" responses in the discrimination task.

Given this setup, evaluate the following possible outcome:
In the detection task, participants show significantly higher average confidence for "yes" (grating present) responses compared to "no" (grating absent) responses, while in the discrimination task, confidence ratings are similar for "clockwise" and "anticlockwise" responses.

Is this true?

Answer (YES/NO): YES